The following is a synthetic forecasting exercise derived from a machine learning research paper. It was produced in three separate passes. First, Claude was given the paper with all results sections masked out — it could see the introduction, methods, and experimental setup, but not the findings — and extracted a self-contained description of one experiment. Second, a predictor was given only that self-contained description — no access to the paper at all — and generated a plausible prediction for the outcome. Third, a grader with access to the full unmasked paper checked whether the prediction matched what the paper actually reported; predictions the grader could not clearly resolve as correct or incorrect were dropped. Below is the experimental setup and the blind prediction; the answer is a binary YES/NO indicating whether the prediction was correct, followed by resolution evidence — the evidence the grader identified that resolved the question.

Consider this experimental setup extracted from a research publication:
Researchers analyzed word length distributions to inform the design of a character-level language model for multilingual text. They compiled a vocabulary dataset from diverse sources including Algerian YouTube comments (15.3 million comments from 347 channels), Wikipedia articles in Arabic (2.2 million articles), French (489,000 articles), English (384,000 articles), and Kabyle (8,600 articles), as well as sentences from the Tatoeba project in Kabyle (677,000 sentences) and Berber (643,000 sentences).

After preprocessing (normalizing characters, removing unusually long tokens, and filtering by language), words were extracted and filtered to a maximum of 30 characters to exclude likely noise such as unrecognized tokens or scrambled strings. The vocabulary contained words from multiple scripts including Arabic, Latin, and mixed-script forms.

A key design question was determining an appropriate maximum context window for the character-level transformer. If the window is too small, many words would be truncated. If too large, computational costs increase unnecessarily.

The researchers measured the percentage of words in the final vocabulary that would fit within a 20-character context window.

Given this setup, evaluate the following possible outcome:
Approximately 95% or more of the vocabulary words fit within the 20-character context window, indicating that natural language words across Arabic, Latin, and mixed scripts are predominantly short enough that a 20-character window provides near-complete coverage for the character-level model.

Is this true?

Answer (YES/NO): YES